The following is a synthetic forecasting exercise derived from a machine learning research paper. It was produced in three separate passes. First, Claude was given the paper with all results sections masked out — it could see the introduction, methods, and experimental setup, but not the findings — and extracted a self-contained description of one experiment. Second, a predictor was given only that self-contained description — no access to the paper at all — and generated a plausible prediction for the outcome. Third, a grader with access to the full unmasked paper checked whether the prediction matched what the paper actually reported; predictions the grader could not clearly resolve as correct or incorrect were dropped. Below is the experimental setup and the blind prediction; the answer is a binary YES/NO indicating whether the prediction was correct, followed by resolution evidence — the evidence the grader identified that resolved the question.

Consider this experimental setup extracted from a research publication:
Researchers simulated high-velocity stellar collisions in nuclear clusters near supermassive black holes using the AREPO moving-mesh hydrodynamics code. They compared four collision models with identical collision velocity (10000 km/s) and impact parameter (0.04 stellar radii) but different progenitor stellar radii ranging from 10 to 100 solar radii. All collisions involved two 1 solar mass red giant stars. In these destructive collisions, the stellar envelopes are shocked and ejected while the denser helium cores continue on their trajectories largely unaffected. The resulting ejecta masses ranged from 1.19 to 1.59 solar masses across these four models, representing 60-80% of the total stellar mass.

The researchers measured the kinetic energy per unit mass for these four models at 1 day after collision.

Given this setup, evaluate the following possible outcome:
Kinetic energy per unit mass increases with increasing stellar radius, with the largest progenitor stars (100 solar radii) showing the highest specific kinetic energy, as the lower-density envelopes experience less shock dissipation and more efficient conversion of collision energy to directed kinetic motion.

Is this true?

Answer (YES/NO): NO